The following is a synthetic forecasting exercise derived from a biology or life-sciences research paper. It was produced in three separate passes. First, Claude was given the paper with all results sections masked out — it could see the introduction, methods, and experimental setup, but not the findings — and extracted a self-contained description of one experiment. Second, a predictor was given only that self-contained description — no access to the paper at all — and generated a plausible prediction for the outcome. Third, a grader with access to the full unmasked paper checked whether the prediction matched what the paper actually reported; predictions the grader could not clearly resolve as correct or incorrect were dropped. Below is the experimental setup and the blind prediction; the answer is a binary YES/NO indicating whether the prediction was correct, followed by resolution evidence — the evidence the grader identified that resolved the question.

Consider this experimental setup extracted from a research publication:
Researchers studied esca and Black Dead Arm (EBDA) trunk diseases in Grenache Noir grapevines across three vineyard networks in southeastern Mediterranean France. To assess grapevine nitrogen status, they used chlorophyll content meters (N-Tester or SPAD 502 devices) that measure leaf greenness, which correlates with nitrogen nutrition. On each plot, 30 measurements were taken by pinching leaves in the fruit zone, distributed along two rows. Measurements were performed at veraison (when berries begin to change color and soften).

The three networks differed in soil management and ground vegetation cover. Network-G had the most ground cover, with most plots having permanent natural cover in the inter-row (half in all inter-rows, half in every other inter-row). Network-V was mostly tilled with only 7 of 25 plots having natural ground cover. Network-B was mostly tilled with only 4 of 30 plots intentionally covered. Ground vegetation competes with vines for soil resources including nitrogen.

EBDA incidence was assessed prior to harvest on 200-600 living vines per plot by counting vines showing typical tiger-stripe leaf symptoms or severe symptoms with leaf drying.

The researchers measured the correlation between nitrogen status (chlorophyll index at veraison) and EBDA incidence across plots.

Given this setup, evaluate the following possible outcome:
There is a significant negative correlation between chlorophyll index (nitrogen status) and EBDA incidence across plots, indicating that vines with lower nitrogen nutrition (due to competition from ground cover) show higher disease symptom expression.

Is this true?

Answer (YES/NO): NO